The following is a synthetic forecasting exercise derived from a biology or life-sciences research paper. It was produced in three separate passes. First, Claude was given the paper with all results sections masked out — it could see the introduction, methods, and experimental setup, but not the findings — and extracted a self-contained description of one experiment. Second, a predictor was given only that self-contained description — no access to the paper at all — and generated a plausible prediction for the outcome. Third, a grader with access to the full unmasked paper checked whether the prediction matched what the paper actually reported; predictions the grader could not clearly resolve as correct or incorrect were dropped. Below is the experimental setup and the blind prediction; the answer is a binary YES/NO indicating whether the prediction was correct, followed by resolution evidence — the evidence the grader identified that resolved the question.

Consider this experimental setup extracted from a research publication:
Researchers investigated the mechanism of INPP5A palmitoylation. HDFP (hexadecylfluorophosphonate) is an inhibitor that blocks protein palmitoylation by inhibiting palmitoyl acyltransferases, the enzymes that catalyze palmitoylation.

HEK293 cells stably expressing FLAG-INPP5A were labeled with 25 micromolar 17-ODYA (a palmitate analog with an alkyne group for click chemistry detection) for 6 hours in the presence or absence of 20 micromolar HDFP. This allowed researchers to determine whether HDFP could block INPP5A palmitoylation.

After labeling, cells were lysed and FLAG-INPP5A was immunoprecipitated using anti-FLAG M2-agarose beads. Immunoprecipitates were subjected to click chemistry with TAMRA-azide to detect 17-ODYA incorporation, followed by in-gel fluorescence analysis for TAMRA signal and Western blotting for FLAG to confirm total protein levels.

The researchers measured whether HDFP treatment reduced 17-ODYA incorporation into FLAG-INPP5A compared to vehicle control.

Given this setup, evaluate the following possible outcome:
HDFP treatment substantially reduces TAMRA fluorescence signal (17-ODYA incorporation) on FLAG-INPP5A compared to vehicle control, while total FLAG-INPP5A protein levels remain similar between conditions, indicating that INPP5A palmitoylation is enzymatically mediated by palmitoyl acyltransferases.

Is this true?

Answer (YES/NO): NO